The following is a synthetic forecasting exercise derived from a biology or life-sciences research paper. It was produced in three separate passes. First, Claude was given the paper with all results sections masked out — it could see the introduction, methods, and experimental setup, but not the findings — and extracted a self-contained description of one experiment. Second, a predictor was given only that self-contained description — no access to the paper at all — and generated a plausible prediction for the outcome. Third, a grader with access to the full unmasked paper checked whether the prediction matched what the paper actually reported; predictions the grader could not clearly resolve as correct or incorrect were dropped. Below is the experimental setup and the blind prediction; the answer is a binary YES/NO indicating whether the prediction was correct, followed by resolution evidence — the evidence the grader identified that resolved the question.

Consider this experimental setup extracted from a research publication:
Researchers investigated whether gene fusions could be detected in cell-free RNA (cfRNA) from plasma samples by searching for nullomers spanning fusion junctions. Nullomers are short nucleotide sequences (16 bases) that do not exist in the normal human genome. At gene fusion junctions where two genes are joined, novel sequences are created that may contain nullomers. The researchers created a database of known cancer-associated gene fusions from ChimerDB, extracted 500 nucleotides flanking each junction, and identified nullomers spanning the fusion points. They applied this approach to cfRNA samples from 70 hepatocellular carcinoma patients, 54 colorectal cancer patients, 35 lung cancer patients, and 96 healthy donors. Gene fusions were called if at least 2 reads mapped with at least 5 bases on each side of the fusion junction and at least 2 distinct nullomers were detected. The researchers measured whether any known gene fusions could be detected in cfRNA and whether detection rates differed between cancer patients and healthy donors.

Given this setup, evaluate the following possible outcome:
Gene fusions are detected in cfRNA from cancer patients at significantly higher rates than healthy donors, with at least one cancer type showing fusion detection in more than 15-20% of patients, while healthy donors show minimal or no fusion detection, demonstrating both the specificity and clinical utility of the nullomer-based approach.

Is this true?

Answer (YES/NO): NO